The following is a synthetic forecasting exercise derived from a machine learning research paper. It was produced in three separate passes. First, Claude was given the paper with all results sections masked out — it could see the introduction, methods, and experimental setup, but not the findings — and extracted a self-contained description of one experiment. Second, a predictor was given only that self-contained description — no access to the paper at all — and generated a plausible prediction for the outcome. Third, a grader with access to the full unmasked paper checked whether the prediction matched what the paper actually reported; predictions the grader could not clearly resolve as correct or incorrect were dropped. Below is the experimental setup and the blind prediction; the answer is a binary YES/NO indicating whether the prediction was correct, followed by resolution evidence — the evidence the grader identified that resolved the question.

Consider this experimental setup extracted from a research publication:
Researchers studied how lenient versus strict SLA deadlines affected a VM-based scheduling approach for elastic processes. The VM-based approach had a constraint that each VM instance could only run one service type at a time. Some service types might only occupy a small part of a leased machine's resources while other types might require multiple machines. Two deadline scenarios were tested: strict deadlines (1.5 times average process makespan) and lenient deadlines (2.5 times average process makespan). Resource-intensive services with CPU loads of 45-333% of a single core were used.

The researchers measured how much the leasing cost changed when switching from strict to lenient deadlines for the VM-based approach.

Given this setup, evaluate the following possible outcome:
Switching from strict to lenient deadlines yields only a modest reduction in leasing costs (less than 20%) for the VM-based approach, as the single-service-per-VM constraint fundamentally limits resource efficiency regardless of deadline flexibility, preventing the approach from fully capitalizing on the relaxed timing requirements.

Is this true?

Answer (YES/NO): NO